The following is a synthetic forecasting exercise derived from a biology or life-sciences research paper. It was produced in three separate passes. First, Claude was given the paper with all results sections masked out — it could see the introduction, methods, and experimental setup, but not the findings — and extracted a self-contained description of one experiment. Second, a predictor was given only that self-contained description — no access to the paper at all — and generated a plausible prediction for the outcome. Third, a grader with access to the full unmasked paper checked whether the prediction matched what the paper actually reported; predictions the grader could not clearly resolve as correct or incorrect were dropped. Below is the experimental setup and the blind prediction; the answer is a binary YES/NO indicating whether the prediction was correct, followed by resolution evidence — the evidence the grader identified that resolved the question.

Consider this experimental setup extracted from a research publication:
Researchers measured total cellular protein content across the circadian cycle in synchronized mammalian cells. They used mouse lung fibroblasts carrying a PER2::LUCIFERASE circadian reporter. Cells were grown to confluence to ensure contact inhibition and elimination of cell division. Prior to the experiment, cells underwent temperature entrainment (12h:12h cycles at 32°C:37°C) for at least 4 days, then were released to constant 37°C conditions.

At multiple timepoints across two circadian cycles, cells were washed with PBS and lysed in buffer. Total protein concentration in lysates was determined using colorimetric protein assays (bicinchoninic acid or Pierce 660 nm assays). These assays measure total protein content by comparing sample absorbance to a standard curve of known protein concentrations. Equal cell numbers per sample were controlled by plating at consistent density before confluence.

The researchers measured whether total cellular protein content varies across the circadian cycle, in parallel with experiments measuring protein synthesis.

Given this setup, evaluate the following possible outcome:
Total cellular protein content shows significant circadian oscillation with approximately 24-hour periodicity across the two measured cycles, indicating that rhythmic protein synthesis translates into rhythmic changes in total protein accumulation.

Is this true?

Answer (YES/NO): NO